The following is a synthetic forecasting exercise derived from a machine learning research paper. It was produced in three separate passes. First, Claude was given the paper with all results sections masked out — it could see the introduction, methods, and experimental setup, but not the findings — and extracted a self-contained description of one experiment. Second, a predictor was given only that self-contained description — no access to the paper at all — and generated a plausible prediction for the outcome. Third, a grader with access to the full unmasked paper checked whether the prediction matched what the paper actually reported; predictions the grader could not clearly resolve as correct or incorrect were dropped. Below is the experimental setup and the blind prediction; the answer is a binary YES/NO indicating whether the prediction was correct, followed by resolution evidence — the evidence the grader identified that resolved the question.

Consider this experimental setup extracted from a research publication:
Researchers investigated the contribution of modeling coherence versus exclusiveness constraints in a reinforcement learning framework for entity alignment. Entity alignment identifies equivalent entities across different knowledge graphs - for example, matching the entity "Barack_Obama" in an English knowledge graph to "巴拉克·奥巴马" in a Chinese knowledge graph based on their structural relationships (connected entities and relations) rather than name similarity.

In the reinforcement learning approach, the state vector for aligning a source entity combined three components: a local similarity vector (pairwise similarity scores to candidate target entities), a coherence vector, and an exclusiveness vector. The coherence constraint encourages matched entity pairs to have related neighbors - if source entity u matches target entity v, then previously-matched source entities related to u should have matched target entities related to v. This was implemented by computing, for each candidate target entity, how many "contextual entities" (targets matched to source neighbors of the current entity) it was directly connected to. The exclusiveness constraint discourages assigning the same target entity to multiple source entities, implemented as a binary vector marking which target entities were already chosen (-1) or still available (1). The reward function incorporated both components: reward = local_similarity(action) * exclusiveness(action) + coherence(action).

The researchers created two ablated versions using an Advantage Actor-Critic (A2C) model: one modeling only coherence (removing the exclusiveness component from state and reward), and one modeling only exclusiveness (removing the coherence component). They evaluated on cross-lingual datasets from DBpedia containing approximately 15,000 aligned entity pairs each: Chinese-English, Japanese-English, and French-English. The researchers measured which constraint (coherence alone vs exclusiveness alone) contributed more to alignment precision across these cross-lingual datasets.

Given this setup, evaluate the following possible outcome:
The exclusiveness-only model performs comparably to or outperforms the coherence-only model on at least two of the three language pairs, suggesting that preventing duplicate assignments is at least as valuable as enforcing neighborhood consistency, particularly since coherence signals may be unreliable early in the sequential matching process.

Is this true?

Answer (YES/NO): NO